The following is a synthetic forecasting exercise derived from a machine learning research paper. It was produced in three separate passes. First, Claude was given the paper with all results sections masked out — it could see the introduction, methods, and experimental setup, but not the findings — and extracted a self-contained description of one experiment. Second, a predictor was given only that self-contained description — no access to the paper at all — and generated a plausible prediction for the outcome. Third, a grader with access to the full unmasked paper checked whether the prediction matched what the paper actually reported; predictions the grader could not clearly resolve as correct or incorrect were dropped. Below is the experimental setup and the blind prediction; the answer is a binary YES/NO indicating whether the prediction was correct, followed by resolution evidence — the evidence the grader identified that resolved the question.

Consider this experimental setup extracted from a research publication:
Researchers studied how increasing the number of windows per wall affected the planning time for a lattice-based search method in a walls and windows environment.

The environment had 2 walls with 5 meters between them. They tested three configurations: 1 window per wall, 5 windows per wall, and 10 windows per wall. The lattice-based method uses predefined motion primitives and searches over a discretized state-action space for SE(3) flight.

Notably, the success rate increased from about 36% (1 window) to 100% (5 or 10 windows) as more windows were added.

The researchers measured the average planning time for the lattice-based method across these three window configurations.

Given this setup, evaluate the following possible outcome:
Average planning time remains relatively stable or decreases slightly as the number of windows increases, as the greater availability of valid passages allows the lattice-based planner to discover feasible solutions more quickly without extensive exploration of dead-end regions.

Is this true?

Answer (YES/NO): NO